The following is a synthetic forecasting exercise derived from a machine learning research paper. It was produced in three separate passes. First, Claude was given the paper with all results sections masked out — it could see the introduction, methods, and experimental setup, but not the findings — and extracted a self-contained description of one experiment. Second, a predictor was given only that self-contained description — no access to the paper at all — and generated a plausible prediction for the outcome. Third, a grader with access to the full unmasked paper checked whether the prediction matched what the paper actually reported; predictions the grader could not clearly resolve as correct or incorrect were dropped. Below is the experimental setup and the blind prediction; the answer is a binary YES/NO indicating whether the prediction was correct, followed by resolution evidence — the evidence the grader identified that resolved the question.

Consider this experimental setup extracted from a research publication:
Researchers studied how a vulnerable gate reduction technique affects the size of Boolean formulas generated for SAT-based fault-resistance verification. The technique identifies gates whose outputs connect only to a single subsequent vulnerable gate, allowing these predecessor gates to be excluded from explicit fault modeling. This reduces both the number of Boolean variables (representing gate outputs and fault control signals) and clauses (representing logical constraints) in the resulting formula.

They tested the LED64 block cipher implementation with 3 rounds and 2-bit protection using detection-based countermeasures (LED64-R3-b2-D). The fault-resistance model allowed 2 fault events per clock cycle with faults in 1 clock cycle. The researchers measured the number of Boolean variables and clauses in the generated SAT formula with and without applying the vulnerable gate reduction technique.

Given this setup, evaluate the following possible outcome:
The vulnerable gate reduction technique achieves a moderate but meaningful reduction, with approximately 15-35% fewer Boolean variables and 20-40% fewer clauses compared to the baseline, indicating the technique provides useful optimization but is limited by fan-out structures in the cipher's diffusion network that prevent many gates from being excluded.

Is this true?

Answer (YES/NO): NO